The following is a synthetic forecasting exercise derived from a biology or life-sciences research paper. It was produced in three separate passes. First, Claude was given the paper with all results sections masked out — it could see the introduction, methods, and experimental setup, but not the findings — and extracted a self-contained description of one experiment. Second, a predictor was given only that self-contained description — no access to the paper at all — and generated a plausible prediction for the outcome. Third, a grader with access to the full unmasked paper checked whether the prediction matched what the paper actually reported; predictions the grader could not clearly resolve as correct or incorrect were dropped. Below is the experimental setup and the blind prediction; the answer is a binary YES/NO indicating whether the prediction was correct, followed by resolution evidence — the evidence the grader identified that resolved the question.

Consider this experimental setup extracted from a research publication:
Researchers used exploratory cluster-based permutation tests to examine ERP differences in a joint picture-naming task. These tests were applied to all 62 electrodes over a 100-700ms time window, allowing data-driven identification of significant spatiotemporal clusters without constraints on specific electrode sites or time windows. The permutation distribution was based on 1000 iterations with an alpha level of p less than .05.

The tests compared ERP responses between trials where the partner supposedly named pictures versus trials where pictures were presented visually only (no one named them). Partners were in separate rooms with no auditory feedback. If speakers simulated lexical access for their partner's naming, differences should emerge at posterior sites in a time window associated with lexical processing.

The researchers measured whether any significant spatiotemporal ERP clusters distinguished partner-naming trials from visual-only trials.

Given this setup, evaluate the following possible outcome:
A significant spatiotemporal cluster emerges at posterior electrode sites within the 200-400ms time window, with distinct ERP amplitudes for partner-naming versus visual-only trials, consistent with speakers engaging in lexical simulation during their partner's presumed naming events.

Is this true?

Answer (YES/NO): NO